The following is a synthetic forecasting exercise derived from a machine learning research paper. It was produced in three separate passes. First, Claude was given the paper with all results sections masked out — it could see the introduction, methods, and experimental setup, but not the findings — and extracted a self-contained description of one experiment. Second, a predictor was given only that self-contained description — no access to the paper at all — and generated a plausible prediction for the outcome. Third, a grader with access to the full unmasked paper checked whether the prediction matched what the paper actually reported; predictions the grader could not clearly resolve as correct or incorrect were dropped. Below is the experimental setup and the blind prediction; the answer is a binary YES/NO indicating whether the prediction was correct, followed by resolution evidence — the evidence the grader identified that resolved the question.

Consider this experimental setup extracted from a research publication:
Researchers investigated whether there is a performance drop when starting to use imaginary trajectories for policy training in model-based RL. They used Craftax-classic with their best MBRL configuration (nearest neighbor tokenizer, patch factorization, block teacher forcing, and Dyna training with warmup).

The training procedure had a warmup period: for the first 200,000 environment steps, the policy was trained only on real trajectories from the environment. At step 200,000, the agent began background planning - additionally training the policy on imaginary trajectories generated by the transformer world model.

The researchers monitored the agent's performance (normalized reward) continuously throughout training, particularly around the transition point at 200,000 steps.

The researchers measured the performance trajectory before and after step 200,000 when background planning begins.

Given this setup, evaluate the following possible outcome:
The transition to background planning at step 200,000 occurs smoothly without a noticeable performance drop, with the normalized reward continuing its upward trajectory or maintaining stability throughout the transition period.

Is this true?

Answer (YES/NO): NO